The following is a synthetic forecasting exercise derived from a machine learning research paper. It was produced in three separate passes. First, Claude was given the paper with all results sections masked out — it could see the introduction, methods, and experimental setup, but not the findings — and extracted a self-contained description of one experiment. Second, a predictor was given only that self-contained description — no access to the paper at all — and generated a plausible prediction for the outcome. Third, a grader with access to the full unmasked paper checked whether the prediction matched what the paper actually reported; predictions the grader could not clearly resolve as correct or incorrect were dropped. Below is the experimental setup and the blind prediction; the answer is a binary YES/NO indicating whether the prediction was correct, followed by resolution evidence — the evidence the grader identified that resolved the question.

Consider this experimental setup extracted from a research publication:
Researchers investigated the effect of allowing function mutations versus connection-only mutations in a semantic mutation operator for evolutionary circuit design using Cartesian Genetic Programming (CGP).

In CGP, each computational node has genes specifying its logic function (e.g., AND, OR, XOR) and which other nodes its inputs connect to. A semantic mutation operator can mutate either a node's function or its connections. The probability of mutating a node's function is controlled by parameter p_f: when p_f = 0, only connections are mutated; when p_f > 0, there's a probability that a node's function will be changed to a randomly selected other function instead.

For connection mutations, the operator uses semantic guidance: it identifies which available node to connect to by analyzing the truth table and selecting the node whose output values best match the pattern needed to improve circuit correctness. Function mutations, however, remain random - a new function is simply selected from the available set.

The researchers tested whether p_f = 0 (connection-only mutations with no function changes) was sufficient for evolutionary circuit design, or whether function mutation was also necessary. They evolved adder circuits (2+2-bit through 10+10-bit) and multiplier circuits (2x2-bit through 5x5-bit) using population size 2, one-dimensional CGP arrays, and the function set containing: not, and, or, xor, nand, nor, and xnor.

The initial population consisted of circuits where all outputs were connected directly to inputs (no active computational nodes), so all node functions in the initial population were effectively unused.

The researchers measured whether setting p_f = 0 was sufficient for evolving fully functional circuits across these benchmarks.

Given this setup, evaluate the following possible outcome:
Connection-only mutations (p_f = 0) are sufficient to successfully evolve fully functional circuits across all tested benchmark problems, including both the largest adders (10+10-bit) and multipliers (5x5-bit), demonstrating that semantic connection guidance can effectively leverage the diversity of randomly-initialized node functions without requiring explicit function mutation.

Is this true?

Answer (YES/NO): YES